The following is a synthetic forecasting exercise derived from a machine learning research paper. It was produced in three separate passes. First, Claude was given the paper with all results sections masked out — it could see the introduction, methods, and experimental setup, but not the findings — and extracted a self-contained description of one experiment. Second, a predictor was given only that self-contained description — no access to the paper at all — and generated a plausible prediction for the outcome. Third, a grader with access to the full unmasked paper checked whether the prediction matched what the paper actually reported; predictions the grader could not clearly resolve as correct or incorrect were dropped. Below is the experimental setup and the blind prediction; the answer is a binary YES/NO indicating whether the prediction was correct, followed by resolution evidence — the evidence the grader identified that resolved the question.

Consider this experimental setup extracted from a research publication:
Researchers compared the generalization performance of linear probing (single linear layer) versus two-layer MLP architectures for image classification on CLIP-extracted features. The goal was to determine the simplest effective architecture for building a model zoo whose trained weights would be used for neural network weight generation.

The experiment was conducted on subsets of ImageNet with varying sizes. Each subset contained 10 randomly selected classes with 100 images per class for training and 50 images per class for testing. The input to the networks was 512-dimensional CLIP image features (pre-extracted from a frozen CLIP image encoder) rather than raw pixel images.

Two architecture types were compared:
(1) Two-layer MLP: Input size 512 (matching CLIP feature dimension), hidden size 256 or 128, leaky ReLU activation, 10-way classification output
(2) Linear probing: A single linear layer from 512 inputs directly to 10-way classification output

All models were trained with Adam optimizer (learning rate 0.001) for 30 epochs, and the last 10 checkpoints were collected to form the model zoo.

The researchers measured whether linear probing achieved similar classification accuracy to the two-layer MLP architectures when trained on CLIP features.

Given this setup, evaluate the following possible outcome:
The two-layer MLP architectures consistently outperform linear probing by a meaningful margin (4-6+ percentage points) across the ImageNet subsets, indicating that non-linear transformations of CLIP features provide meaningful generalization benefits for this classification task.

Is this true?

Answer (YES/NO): NO